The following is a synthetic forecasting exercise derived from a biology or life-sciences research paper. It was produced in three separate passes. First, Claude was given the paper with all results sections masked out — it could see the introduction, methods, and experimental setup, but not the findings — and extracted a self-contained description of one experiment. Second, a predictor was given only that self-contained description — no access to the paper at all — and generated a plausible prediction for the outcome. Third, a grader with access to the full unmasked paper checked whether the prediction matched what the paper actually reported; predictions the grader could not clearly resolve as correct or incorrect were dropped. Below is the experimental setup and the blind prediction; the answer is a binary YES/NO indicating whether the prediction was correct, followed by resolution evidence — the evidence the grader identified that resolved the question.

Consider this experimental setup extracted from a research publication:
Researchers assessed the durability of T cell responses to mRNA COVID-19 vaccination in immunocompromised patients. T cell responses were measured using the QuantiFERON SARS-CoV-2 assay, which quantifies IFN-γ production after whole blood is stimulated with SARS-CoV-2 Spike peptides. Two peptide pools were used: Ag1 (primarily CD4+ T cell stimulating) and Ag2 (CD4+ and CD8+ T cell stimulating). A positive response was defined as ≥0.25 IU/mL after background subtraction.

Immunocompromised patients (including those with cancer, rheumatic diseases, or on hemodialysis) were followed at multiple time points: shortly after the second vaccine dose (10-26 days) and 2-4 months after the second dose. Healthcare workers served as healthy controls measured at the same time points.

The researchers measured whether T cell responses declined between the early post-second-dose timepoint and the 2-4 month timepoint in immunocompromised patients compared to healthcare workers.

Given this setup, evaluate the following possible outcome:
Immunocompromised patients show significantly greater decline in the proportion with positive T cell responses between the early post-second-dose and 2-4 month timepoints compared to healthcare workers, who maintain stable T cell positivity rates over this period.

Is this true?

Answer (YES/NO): NO